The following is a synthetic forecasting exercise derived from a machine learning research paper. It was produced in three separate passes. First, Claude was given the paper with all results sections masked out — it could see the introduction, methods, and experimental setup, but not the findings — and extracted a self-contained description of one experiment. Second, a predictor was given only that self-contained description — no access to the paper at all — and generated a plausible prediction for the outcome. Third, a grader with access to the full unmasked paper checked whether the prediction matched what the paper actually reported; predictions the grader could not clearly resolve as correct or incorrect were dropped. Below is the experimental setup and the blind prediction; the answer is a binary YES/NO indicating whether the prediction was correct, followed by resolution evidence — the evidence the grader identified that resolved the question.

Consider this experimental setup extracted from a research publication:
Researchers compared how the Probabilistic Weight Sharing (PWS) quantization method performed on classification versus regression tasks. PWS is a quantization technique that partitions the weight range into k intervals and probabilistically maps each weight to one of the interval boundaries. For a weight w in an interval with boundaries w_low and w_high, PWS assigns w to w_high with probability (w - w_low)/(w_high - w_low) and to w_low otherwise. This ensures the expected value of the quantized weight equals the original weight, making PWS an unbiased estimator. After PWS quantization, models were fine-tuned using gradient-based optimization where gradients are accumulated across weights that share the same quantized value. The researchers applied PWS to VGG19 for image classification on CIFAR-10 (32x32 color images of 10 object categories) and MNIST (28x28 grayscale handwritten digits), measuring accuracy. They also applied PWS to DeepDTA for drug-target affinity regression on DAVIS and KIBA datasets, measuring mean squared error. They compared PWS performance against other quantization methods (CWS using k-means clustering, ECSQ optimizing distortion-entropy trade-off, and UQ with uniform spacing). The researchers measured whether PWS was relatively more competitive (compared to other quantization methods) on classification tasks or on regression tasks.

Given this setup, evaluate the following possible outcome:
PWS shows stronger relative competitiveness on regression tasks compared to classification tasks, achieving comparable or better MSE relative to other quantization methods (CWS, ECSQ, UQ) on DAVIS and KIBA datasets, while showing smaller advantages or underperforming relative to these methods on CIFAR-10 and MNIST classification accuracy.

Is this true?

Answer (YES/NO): NO